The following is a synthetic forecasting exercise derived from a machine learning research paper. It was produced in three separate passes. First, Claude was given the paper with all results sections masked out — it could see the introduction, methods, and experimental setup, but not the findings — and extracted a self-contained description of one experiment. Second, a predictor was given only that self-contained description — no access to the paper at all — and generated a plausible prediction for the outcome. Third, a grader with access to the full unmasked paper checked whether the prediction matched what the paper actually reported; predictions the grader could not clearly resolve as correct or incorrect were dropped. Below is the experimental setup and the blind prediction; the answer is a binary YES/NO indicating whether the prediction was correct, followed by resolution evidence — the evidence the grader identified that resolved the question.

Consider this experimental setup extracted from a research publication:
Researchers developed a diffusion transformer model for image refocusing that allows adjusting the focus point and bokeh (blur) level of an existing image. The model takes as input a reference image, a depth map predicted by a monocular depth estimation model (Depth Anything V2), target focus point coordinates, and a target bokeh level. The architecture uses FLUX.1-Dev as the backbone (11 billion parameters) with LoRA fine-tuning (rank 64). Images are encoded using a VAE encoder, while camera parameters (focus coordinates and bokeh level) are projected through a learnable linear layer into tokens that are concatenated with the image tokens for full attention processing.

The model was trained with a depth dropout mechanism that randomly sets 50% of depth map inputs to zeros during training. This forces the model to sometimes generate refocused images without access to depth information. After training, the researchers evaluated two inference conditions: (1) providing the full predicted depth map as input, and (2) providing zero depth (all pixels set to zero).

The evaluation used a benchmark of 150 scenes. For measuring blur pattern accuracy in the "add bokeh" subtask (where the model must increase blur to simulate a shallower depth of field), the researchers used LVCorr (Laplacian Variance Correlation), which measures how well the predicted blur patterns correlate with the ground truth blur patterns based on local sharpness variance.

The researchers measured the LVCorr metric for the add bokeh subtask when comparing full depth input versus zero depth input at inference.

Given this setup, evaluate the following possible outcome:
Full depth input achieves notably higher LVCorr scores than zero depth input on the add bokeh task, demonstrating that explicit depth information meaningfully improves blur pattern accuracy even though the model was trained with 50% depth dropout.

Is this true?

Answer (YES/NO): NO